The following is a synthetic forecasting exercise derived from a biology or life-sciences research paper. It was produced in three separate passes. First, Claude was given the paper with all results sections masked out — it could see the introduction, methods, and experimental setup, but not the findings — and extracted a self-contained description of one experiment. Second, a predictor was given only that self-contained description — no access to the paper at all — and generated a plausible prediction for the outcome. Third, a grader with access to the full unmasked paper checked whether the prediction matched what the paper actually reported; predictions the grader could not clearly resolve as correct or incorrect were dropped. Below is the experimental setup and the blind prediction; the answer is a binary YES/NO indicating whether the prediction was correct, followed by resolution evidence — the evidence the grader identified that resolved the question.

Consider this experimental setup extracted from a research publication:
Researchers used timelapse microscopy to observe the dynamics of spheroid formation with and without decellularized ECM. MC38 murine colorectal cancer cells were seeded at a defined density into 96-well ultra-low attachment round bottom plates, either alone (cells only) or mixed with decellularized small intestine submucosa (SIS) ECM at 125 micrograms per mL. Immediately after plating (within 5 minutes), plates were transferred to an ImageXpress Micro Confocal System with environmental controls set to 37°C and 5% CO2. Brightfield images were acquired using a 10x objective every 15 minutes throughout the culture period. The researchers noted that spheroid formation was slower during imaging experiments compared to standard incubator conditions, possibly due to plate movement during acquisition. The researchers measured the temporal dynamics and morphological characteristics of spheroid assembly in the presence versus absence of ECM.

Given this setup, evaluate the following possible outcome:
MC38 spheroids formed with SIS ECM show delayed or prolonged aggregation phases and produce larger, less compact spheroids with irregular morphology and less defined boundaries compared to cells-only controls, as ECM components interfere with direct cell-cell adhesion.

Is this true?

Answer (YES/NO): NO